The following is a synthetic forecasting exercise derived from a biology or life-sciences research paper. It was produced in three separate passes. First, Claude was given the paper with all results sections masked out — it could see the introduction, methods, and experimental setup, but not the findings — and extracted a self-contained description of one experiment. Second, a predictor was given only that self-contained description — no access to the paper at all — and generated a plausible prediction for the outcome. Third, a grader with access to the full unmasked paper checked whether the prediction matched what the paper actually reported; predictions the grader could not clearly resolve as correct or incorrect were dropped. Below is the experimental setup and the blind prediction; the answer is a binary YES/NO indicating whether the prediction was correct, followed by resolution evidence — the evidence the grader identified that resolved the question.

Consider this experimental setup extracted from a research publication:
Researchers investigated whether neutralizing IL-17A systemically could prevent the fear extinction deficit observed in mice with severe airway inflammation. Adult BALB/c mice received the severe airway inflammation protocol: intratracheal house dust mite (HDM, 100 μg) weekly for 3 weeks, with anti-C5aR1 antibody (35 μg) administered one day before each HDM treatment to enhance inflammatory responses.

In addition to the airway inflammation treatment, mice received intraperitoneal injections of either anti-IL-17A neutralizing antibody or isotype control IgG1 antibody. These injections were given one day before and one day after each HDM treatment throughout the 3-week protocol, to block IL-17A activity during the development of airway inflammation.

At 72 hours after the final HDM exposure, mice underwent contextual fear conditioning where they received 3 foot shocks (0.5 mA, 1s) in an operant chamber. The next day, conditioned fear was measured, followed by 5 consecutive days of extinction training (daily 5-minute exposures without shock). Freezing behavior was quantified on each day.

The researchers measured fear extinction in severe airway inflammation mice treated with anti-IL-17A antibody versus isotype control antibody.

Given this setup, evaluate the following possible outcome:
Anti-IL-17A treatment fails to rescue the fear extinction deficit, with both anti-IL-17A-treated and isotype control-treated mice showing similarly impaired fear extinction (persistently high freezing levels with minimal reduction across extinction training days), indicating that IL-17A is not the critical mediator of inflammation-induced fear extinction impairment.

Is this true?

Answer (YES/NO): NO